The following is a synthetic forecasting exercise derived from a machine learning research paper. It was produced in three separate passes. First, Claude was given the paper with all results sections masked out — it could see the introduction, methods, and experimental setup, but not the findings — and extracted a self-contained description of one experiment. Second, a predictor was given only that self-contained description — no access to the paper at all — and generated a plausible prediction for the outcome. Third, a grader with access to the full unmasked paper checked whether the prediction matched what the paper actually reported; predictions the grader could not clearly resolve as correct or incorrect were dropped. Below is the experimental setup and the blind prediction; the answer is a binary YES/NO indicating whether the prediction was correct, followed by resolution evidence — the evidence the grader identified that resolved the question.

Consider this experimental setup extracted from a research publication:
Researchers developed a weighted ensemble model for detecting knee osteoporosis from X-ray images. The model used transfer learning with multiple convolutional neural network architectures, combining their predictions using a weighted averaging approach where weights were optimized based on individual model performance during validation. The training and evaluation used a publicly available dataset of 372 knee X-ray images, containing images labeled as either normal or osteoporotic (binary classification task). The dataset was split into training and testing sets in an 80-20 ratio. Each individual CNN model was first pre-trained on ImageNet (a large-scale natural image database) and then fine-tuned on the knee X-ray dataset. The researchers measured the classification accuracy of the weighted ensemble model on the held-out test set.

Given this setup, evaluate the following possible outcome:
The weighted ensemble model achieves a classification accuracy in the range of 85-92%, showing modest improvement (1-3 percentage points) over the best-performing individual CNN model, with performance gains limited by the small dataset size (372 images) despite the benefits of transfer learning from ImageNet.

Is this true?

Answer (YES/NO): NO